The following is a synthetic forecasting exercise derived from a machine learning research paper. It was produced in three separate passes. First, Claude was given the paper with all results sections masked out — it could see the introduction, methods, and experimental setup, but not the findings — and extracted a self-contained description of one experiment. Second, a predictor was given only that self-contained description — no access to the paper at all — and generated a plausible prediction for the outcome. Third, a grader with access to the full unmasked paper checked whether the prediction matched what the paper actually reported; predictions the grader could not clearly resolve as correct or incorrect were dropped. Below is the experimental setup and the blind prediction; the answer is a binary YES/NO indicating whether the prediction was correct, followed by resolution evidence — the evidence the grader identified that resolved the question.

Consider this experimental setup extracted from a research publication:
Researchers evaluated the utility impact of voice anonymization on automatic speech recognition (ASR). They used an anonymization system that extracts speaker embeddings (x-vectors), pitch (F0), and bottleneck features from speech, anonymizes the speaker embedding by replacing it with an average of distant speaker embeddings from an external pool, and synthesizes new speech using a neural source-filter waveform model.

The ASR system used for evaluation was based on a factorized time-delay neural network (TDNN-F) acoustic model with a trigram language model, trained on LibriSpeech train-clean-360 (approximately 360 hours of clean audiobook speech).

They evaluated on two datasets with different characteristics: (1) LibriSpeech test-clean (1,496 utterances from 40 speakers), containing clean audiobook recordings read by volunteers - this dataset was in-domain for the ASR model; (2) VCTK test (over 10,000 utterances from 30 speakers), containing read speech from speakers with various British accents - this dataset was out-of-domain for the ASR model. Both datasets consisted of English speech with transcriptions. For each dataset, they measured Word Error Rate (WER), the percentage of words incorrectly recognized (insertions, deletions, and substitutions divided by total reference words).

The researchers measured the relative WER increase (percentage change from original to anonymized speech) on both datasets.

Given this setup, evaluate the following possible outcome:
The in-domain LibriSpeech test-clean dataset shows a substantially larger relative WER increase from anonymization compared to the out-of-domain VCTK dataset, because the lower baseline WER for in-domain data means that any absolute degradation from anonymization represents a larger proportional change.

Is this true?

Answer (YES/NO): YES